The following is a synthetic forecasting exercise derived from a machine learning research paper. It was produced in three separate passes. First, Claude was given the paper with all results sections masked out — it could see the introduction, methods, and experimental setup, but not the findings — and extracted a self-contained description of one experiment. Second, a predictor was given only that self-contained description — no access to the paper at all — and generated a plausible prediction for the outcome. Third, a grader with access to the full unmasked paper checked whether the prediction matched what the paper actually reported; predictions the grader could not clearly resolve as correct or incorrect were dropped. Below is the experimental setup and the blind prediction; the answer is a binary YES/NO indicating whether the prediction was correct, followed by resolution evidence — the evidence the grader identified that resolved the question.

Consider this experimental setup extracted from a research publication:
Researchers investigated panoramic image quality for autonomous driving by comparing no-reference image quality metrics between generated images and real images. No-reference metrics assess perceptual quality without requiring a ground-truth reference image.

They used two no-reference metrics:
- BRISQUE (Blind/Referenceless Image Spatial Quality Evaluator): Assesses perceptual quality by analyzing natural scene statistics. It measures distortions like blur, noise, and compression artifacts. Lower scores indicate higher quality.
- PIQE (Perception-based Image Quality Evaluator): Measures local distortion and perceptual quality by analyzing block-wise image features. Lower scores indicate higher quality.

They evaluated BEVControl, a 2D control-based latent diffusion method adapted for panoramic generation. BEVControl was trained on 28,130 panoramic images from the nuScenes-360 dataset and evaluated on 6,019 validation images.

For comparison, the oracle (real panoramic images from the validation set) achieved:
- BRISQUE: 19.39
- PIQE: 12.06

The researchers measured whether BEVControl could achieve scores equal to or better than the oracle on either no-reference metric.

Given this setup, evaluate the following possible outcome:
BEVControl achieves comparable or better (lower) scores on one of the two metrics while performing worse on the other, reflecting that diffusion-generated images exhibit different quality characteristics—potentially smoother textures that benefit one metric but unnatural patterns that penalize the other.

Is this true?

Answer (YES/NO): NO